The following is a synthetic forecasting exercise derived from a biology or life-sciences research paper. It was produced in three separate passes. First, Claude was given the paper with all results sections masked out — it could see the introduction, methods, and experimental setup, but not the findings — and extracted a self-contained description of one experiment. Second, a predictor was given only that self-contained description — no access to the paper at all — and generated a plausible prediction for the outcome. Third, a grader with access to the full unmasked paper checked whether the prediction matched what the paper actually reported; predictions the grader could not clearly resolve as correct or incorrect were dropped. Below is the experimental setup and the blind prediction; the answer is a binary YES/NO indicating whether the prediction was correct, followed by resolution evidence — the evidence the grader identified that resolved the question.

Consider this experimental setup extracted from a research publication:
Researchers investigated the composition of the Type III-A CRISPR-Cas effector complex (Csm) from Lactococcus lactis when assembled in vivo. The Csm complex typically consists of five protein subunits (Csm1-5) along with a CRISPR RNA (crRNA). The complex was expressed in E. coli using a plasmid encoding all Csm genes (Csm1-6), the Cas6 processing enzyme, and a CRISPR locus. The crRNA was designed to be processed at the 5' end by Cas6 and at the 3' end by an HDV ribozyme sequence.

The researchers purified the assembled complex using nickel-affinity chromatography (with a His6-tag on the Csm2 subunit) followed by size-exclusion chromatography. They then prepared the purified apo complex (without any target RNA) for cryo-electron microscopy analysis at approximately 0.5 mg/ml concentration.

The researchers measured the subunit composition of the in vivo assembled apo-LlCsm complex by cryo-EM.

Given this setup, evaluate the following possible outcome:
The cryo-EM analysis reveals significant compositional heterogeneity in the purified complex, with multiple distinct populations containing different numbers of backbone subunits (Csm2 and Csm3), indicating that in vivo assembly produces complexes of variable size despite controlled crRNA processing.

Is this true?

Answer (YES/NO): NO